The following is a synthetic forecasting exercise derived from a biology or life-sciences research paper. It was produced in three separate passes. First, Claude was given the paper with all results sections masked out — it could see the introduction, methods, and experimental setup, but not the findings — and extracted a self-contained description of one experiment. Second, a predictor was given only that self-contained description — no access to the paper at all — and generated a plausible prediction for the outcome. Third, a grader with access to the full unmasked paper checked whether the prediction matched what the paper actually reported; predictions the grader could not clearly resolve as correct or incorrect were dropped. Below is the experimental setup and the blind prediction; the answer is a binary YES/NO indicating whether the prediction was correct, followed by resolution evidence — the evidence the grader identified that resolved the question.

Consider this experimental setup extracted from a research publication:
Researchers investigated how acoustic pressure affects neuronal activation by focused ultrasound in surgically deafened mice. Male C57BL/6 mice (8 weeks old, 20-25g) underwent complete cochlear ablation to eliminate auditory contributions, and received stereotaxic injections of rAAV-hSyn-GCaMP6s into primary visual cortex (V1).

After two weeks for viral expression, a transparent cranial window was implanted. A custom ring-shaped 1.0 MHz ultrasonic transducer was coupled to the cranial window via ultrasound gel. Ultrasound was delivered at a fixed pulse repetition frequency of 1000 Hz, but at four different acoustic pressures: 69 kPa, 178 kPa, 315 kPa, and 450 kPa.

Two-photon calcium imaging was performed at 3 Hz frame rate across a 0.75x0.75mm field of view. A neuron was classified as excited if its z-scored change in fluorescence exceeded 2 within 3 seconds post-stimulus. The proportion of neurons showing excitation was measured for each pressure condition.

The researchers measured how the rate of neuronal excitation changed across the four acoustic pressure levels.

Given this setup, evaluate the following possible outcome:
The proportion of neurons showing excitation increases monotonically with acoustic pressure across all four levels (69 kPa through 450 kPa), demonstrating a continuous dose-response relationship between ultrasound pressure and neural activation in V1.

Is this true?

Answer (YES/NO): NO